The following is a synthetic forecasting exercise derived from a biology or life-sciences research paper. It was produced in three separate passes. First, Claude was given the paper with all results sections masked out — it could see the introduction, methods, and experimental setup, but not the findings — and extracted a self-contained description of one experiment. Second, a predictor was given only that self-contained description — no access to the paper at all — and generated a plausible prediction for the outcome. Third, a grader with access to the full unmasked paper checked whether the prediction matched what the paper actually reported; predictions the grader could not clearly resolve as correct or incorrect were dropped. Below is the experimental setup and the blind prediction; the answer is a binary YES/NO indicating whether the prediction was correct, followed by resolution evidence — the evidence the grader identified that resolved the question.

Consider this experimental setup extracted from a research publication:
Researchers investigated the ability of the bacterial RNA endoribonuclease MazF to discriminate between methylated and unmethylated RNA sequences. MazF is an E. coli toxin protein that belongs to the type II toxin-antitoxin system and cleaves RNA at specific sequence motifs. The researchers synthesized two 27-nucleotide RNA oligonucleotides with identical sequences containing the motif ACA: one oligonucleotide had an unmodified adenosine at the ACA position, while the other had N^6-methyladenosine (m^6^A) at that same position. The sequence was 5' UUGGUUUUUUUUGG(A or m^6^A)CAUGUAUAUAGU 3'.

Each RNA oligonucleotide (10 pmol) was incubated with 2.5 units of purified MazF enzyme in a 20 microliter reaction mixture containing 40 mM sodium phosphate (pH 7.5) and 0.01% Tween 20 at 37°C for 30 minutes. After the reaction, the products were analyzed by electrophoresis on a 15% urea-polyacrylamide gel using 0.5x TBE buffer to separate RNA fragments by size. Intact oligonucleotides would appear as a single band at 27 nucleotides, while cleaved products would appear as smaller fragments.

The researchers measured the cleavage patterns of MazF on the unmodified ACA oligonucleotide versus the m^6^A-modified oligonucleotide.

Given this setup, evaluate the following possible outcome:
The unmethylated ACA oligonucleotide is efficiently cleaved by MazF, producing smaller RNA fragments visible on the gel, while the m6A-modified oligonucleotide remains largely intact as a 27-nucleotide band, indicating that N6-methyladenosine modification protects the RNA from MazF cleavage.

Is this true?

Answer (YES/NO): YES